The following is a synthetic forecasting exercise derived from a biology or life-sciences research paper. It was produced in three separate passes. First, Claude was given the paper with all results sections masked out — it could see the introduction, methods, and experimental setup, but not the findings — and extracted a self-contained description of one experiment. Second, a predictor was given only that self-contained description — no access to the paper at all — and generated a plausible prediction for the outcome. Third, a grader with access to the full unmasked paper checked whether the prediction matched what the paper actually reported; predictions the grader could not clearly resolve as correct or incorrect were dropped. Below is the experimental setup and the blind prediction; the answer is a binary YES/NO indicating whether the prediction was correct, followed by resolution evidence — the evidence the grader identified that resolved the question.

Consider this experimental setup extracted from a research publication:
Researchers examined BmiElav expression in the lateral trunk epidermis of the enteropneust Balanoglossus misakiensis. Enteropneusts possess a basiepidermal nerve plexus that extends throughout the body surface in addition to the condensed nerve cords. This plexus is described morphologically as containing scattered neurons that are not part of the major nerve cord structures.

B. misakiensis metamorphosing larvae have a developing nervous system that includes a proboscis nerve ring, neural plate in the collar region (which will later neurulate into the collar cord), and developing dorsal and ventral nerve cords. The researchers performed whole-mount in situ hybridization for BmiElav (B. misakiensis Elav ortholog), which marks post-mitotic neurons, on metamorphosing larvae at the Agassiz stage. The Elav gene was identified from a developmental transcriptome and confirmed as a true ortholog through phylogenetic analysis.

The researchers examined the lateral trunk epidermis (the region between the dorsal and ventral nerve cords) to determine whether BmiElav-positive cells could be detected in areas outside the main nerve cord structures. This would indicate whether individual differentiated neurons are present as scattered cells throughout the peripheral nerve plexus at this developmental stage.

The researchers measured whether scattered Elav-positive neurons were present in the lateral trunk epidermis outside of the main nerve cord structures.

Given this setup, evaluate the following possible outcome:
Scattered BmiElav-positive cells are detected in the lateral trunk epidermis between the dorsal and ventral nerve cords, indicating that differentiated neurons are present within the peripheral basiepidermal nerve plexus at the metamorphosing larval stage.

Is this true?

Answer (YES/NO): YES